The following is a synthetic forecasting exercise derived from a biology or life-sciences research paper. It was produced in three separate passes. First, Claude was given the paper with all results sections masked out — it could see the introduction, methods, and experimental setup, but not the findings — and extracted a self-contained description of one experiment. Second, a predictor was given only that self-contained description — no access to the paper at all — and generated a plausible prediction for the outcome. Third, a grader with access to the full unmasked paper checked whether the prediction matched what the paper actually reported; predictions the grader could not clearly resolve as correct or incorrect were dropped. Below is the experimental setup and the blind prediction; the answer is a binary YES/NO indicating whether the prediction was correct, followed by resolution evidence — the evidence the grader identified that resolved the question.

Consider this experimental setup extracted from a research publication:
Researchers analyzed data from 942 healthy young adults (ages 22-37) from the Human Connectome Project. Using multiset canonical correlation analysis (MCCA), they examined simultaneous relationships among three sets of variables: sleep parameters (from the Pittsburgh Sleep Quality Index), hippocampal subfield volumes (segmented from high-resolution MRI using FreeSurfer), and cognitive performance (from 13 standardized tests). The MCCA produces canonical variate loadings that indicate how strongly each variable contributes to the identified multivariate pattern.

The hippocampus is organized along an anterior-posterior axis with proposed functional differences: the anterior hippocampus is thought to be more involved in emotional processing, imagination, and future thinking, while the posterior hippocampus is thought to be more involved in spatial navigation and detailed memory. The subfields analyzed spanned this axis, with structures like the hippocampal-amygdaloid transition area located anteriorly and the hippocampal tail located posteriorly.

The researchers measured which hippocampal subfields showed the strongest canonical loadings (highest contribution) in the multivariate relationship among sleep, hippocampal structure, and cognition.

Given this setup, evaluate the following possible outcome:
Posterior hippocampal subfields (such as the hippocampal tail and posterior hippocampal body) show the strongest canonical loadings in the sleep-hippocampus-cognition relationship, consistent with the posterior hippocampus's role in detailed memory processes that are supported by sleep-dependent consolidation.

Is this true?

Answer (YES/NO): NO